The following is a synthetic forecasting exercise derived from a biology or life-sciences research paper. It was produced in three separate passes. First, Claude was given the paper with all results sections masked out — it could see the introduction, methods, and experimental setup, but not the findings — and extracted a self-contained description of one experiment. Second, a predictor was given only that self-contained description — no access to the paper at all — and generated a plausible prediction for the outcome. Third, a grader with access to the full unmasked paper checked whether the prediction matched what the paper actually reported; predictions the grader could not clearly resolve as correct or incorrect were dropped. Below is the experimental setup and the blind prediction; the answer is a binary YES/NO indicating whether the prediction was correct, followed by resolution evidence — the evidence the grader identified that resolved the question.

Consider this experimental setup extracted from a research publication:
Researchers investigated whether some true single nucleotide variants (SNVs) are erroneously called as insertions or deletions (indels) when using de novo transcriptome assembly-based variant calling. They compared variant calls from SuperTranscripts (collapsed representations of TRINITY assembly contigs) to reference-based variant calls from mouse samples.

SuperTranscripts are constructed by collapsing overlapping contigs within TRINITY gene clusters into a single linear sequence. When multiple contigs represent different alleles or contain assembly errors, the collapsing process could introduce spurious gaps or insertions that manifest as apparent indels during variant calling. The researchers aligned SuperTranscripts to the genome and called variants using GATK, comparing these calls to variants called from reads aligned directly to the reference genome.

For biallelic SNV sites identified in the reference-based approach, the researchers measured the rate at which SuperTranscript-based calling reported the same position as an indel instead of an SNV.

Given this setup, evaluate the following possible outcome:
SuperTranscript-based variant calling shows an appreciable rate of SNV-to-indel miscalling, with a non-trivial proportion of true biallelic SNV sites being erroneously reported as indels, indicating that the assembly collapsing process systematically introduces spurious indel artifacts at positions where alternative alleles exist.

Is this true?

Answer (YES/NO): YES